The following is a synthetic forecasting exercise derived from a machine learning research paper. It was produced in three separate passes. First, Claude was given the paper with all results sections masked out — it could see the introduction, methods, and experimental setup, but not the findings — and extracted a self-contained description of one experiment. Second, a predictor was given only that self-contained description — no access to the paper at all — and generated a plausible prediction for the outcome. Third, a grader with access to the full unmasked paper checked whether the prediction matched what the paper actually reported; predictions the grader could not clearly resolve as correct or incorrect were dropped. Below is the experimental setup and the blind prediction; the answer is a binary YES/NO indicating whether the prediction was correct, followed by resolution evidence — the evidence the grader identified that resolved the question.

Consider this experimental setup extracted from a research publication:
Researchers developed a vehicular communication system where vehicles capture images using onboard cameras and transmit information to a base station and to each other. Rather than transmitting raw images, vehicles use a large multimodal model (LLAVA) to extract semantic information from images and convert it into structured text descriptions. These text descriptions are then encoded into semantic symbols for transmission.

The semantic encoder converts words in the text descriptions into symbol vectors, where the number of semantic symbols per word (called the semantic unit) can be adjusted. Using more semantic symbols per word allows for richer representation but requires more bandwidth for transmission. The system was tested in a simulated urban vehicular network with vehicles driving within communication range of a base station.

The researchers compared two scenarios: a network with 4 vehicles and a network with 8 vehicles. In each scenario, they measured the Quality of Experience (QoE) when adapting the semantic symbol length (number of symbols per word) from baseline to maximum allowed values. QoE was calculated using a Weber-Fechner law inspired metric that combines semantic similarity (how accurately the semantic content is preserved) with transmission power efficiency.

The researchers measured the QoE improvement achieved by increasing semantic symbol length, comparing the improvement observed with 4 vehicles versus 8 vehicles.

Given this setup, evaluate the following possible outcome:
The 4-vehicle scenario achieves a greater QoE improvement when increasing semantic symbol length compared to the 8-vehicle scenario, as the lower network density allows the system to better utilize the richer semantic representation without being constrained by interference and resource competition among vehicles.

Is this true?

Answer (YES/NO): NO